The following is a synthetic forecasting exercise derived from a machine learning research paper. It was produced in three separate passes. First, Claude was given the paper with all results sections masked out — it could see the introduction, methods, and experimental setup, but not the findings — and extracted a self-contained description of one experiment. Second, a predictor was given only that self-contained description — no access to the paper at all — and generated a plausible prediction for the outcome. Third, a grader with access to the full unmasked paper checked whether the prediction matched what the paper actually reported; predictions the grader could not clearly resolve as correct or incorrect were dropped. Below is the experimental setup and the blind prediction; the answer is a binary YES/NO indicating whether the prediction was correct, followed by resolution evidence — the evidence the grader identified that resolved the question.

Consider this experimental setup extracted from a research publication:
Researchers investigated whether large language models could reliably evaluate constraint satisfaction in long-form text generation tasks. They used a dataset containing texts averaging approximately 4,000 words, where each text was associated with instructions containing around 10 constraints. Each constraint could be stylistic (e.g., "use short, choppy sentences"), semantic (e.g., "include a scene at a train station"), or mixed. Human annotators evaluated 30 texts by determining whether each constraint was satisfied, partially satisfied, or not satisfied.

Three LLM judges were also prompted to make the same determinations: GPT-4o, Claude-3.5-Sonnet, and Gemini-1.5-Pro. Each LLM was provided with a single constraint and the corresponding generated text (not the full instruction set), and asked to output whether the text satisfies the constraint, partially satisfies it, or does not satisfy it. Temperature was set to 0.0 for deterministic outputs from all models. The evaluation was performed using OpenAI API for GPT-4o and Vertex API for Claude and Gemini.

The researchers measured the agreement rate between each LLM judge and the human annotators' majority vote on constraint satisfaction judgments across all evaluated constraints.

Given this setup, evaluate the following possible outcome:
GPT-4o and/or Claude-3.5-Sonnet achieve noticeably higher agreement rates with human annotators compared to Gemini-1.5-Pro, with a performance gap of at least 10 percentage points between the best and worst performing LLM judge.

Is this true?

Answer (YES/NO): YES